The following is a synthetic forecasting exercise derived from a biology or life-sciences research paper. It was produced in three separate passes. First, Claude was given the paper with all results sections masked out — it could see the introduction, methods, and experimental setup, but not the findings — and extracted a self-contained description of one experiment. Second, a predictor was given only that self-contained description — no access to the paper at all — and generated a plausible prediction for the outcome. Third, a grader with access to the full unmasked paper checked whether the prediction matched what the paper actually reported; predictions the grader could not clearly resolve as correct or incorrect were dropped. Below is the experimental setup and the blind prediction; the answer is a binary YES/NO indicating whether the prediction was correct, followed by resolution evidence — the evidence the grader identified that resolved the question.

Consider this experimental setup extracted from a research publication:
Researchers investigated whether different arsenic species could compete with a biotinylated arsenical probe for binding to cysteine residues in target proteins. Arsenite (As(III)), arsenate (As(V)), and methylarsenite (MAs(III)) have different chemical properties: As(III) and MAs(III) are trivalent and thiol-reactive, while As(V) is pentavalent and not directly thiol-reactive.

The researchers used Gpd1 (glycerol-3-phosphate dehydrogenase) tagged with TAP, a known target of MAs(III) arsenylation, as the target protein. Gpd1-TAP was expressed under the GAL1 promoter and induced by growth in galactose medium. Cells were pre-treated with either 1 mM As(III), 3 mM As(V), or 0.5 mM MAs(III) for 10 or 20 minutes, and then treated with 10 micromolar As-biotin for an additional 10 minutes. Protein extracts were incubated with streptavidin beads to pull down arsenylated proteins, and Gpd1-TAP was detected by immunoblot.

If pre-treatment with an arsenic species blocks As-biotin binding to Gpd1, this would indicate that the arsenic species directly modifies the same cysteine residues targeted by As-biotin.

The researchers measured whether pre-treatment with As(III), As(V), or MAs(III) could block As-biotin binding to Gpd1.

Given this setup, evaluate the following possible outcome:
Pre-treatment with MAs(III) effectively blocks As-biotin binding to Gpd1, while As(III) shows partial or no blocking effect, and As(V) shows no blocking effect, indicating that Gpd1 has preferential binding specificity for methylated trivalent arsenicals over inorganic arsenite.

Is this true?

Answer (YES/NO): NO